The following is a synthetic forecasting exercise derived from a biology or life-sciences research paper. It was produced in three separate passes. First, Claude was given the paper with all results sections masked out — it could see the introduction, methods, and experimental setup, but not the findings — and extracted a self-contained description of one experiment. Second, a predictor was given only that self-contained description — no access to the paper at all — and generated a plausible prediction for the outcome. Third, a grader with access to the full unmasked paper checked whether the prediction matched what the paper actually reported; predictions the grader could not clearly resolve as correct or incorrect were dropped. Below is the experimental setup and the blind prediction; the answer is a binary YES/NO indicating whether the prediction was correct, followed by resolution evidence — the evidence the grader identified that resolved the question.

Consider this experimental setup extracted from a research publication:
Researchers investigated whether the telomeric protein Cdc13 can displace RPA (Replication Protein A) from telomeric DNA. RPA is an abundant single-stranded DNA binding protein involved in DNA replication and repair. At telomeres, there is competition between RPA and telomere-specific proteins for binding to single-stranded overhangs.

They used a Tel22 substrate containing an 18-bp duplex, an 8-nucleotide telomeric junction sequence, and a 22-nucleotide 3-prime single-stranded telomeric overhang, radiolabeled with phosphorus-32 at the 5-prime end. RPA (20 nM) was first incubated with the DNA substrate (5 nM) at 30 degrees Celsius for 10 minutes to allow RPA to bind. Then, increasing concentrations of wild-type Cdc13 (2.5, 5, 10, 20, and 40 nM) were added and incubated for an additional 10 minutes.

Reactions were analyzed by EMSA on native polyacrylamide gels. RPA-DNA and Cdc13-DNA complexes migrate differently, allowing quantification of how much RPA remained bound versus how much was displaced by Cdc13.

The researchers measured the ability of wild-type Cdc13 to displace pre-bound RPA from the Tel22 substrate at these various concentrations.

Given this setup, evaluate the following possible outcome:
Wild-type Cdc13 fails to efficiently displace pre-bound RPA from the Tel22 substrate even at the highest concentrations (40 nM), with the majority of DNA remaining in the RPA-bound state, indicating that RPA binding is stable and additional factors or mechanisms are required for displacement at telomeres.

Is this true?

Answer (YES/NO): NO